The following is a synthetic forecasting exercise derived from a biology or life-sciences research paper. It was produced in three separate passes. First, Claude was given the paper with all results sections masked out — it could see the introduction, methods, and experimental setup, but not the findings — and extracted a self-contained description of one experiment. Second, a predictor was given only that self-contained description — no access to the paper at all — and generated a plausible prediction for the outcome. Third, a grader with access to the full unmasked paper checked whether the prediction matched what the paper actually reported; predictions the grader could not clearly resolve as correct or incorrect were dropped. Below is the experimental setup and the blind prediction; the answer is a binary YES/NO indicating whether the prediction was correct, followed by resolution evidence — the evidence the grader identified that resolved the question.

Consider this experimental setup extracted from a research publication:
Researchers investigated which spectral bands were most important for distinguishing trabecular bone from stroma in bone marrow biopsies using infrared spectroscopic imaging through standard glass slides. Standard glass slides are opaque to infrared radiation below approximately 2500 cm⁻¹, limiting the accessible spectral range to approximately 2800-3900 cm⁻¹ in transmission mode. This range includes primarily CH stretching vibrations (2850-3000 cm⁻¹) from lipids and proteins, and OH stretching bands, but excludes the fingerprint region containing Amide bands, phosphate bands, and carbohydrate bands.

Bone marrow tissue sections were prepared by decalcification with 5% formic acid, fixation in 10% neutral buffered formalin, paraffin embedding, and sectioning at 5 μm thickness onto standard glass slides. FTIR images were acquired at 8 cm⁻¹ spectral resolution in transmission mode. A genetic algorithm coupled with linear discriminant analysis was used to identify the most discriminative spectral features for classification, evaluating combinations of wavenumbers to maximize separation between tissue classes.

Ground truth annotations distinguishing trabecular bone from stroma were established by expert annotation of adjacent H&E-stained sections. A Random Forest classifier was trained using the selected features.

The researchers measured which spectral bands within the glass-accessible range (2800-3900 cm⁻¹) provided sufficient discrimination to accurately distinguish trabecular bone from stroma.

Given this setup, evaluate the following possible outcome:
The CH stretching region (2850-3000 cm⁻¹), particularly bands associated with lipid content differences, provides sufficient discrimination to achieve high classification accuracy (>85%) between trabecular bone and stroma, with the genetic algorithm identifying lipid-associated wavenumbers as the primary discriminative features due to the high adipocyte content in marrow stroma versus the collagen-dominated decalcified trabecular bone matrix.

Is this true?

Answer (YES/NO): NO